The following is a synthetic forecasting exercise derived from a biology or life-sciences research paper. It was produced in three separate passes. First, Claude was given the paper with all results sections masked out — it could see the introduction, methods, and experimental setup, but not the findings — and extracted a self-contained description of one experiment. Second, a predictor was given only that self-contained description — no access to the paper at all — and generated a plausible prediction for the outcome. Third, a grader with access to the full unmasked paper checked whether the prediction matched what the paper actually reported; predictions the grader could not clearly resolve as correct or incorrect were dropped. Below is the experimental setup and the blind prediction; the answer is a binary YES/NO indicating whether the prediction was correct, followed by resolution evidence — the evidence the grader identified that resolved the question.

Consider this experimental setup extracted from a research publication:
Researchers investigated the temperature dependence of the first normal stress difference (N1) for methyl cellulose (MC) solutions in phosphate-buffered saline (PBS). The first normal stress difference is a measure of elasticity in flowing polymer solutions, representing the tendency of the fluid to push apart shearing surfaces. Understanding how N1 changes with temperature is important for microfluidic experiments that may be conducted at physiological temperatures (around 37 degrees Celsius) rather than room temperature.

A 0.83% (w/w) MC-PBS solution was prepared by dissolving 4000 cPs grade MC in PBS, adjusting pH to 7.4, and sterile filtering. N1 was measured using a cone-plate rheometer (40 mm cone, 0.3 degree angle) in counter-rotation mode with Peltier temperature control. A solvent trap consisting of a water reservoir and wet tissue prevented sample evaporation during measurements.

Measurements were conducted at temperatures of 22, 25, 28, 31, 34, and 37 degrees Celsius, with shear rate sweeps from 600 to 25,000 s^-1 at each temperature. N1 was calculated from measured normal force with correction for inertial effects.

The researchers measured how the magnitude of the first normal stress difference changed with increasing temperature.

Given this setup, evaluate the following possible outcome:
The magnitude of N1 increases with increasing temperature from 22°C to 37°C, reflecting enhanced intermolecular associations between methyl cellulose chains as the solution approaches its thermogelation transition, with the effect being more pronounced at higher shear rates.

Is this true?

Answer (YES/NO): NO